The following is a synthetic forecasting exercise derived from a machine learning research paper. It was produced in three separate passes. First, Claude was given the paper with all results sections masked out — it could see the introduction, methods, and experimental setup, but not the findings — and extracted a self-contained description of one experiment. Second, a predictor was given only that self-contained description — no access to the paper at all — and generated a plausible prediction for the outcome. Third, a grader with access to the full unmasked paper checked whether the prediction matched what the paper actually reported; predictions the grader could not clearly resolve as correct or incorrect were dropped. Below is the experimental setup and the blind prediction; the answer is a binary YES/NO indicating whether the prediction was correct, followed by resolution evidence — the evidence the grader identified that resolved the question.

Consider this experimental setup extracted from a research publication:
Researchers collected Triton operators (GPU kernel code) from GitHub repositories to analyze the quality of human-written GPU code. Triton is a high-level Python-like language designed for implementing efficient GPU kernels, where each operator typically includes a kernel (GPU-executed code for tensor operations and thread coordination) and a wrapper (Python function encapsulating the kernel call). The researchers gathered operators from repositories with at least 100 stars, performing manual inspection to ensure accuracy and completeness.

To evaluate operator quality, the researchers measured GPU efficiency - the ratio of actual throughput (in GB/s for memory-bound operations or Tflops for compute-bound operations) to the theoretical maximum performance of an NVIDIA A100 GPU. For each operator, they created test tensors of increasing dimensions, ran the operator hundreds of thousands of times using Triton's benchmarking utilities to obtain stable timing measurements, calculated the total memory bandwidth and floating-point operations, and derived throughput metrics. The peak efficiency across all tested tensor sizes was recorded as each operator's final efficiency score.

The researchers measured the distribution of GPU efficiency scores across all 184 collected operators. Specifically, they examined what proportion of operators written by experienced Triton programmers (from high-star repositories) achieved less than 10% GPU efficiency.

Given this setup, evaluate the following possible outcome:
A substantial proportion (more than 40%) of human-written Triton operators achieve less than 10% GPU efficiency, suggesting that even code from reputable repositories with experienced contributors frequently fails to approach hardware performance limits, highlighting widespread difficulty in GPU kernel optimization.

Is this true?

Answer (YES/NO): NO